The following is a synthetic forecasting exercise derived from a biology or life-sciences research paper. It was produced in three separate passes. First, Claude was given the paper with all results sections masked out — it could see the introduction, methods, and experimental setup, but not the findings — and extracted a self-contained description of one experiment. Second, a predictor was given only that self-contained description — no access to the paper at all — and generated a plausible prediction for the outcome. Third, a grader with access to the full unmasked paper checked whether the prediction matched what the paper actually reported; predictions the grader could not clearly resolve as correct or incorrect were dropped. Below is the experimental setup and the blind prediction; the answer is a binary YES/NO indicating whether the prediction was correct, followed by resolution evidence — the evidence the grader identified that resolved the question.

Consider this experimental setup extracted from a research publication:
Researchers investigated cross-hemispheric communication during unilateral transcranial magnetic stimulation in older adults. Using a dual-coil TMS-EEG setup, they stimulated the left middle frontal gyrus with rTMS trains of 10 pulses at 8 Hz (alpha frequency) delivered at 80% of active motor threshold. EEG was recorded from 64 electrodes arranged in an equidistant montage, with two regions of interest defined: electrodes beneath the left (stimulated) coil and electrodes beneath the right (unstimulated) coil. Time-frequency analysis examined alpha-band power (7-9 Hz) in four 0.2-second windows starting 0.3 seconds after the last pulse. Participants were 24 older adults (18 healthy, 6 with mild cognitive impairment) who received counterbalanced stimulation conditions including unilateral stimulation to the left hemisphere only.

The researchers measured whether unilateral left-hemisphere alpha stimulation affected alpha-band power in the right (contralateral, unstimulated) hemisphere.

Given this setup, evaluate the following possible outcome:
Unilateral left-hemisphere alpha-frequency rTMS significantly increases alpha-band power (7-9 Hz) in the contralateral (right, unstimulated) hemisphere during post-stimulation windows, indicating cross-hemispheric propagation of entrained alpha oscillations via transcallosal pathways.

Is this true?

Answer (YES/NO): NO